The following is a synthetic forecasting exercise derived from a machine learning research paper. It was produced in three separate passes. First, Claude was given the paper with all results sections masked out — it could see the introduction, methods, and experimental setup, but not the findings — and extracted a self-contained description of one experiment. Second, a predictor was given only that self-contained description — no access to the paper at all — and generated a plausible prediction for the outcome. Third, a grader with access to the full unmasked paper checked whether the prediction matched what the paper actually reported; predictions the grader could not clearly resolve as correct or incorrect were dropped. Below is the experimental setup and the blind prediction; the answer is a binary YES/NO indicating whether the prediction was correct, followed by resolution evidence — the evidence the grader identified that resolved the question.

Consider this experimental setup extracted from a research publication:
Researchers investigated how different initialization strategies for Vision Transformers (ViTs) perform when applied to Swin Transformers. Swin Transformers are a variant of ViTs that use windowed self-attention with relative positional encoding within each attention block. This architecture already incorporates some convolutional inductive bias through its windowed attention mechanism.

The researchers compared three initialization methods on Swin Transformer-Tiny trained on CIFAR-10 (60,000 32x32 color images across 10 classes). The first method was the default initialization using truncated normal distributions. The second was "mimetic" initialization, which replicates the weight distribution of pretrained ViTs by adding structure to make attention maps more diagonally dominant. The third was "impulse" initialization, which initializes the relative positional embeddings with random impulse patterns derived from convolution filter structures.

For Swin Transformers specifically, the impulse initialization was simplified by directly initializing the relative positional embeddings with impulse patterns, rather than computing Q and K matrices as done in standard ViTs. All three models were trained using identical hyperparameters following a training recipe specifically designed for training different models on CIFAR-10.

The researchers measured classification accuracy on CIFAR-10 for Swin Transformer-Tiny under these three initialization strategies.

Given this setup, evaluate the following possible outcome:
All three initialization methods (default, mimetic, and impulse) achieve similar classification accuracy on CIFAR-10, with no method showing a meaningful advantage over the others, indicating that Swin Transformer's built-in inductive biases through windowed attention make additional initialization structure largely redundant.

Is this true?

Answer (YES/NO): NO